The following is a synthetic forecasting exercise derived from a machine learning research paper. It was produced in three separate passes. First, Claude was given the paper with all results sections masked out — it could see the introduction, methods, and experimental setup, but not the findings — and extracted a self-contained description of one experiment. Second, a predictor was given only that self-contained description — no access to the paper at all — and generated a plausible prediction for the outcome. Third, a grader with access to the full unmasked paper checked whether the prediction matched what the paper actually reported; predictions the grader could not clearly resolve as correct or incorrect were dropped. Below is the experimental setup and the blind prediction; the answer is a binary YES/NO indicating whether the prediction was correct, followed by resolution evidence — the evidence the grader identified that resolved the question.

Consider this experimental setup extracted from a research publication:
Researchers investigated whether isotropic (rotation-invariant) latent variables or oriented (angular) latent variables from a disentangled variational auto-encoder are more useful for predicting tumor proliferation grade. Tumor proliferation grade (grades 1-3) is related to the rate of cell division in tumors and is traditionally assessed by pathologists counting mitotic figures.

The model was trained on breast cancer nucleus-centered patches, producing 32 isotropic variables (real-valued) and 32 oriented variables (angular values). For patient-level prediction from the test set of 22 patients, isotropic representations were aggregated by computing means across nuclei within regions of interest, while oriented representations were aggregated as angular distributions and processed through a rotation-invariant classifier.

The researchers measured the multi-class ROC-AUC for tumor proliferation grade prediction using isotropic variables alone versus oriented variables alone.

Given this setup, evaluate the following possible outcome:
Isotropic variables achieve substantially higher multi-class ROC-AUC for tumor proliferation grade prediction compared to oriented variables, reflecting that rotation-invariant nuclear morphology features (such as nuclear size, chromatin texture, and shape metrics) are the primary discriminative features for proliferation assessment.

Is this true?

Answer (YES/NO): NO